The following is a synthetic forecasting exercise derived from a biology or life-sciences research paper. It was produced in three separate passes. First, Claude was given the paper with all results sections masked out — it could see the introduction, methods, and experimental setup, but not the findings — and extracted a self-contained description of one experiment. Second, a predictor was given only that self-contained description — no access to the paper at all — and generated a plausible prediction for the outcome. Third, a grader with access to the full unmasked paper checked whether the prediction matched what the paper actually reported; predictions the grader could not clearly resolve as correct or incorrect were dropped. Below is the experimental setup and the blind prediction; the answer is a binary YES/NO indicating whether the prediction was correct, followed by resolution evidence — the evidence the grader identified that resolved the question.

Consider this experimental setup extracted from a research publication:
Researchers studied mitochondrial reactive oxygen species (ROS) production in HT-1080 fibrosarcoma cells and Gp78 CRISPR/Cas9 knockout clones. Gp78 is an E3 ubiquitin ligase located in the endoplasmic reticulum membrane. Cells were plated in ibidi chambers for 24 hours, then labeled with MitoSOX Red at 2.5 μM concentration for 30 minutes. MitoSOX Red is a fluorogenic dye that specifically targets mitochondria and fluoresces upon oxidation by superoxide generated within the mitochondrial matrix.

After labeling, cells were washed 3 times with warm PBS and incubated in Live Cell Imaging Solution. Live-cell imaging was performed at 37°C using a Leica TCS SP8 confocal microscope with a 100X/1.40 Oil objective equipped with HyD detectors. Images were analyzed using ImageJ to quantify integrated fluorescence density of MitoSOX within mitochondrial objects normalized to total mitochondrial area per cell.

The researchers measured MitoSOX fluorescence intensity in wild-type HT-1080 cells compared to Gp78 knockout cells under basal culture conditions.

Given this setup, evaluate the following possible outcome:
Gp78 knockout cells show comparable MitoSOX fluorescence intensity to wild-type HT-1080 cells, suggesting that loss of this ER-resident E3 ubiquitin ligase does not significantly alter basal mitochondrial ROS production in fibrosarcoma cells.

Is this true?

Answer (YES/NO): NO